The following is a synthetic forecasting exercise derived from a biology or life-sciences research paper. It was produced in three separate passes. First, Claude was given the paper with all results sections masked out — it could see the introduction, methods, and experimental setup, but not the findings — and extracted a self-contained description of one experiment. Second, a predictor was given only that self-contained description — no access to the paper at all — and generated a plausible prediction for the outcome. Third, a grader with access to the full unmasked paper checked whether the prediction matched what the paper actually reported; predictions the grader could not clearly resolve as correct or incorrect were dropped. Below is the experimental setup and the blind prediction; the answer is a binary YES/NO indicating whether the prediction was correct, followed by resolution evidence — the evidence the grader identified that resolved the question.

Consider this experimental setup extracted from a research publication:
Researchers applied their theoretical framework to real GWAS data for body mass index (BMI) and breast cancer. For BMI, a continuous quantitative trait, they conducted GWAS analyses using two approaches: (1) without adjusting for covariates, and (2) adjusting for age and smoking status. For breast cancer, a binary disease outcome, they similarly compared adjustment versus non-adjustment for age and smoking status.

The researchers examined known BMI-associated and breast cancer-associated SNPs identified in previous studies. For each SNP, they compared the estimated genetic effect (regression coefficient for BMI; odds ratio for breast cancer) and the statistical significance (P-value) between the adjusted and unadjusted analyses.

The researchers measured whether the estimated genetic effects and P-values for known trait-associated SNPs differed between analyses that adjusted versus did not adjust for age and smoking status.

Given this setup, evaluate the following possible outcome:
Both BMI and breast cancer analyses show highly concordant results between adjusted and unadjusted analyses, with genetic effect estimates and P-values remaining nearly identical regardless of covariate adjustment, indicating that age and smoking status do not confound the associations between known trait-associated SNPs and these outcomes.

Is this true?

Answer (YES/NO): NO